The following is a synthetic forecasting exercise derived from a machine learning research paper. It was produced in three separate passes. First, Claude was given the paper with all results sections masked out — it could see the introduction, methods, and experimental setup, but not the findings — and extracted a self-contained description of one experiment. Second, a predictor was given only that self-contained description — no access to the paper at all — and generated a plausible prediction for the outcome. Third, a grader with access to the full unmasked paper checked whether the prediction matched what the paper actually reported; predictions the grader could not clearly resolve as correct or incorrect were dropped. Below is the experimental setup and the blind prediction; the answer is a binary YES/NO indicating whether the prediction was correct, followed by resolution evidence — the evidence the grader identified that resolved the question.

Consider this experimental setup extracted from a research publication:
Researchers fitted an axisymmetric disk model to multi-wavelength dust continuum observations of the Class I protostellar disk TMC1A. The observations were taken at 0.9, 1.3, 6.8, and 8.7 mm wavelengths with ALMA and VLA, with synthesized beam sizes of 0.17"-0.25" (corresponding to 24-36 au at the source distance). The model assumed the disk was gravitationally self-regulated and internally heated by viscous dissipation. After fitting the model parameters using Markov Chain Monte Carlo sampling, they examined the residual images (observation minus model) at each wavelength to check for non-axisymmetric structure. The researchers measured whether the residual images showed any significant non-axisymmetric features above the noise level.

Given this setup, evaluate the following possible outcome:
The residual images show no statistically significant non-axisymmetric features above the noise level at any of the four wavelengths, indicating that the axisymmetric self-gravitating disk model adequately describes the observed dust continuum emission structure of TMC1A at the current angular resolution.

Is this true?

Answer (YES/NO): NO